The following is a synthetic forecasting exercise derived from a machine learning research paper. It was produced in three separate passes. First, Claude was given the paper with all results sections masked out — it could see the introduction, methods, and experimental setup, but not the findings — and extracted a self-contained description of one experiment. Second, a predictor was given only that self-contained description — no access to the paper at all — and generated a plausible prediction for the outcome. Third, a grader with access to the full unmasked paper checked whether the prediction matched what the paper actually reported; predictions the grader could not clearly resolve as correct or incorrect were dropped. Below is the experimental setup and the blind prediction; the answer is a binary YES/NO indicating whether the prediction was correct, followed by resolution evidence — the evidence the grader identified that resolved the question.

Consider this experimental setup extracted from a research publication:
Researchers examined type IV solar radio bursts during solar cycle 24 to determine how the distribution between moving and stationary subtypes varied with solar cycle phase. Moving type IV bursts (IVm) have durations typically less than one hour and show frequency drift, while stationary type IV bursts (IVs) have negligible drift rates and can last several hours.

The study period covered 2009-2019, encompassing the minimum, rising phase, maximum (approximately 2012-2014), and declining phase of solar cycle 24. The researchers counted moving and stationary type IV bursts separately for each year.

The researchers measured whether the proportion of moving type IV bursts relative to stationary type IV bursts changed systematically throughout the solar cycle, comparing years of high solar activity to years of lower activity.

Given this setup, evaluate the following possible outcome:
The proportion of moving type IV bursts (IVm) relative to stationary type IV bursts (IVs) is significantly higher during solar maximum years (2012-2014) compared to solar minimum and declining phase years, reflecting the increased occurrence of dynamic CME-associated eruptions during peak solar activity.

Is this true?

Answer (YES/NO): NO